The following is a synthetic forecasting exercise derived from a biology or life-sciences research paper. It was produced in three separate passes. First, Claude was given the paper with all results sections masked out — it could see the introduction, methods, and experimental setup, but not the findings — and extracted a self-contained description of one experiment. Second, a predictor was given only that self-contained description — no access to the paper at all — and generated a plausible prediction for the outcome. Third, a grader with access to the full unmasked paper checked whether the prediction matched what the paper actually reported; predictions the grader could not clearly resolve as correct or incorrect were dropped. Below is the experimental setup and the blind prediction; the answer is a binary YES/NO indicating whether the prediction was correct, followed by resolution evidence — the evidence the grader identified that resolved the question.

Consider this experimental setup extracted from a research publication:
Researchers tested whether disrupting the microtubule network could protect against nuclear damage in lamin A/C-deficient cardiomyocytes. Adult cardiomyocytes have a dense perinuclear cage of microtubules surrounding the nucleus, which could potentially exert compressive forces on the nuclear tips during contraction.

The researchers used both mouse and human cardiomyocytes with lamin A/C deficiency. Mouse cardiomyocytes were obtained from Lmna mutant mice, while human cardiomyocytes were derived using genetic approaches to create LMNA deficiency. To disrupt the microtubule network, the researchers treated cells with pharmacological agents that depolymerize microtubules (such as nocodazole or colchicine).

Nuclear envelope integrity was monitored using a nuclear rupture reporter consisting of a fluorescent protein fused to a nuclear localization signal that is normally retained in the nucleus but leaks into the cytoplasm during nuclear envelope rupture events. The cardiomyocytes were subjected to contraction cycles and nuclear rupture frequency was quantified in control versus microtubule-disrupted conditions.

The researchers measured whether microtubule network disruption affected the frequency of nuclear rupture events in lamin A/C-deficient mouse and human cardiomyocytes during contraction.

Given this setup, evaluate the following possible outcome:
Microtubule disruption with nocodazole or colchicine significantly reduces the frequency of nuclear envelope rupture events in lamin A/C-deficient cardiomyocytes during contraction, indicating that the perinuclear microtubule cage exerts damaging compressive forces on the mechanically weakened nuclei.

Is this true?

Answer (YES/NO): NO